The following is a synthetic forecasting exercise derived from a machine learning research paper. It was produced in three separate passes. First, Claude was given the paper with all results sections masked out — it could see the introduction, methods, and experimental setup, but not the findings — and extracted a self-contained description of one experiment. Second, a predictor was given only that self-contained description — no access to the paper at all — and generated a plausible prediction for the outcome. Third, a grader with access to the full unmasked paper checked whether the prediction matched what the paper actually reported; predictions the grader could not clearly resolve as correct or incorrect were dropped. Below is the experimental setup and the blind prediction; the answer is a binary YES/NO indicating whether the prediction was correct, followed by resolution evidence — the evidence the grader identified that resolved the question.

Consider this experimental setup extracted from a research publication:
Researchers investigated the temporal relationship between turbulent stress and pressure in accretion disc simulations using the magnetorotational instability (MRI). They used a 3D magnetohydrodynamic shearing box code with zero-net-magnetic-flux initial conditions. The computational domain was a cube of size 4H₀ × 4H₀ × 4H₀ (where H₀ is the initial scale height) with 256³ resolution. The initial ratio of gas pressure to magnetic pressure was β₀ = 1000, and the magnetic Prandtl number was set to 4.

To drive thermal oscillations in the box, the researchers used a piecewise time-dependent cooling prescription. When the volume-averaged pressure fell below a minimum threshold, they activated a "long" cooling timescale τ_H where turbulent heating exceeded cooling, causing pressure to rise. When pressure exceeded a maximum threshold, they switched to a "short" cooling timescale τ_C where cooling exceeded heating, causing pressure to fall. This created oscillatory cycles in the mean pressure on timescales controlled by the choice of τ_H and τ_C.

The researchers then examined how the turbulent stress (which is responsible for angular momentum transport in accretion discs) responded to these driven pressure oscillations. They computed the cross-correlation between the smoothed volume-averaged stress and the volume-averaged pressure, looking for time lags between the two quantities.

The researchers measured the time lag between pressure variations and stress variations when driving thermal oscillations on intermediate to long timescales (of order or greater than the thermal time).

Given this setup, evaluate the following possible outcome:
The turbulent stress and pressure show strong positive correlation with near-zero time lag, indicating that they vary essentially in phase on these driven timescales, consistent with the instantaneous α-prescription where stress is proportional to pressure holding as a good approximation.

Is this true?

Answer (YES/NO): NO